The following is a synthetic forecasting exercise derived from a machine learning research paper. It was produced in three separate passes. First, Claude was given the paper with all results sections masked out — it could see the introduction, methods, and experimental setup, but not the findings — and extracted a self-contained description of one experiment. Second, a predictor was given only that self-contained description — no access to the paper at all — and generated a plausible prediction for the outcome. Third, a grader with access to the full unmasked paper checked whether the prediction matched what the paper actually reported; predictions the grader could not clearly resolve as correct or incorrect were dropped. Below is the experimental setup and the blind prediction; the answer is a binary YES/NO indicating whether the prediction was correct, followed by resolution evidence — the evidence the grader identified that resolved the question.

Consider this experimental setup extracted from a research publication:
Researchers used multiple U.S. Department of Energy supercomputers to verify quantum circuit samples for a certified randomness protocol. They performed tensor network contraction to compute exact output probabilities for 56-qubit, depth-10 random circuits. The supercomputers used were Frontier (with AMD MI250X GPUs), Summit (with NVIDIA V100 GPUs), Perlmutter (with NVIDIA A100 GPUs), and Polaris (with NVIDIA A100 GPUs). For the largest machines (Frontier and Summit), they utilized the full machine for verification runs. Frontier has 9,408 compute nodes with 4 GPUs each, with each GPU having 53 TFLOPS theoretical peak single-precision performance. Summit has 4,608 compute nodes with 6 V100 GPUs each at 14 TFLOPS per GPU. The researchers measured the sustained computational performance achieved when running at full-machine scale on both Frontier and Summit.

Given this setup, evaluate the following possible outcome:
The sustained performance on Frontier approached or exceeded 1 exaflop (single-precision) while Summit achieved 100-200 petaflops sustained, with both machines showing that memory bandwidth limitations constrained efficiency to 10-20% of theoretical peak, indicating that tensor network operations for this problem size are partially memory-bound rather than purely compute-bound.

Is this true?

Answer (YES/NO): NO